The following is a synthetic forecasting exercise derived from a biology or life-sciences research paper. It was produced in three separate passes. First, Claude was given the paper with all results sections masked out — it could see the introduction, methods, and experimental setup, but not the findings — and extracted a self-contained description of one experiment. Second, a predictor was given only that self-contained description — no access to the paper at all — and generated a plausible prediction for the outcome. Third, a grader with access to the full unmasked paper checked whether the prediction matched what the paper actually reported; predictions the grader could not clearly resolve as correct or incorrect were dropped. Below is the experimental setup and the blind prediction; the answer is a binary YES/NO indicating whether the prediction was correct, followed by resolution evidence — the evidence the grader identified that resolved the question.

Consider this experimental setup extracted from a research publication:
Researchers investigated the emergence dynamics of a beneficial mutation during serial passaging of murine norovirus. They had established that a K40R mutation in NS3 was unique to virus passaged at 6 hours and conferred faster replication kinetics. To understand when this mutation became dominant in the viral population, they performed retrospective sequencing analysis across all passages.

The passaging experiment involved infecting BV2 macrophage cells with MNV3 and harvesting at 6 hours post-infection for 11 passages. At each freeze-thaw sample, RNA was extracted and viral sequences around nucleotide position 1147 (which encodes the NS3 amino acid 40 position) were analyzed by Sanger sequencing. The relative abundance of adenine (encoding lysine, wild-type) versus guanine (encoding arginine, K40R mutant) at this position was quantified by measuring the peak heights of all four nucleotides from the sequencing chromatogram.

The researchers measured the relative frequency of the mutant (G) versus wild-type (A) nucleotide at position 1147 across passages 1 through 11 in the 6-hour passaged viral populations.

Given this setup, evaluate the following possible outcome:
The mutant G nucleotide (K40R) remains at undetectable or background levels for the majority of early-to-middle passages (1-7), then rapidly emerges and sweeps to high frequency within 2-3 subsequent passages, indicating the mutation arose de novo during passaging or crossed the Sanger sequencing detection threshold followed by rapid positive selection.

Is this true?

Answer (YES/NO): NO